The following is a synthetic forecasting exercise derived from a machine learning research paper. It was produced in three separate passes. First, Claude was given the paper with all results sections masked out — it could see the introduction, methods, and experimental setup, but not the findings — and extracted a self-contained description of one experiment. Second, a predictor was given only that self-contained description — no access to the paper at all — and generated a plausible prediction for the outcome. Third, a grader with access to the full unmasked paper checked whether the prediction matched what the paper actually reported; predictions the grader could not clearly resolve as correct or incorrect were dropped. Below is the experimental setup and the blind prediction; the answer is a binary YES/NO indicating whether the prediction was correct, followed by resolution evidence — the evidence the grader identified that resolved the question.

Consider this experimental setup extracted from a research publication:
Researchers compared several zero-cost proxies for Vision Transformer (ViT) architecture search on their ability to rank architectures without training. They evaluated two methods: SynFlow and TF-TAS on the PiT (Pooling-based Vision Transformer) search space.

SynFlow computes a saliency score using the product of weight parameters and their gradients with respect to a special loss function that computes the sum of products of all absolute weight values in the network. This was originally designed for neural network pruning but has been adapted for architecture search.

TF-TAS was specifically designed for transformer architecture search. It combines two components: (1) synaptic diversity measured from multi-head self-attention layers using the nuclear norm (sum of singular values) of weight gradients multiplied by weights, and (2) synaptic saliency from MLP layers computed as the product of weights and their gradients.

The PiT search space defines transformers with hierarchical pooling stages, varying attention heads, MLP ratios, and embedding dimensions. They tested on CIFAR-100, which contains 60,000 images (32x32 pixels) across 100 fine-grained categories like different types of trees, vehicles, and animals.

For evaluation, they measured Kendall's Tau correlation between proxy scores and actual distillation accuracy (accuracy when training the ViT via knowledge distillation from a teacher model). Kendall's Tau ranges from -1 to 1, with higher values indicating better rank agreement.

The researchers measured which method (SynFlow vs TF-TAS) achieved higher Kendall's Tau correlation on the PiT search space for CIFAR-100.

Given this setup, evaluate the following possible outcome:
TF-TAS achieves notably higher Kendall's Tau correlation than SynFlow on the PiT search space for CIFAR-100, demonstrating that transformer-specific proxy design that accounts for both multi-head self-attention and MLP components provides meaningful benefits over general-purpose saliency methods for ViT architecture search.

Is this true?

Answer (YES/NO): NO